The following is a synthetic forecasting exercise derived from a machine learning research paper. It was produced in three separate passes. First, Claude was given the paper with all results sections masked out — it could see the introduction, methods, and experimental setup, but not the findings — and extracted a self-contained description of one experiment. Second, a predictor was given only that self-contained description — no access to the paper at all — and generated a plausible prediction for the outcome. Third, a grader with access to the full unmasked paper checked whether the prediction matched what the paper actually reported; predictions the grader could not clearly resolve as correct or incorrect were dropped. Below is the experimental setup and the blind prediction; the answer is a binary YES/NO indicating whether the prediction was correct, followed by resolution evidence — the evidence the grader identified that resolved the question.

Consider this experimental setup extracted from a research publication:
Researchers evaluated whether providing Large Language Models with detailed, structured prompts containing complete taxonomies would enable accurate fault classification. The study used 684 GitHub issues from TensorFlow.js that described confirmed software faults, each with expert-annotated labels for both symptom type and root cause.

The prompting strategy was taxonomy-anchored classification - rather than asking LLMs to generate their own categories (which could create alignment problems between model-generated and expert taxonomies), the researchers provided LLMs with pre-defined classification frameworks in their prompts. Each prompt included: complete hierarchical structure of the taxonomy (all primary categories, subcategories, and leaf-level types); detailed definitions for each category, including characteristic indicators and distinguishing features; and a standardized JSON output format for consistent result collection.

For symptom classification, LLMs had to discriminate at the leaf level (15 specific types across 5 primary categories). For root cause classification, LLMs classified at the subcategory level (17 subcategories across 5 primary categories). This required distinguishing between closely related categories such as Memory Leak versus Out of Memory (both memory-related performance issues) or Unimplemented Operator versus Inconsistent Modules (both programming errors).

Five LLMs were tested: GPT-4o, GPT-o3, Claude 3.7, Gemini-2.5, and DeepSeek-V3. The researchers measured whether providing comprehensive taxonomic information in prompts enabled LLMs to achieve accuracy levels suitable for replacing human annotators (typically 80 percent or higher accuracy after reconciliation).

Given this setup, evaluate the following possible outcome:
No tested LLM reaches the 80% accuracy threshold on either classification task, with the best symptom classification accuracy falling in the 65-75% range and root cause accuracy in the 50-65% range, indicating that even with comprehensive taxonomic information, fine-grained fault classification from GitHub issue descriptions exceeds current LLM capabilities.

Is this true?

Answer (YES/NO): NO